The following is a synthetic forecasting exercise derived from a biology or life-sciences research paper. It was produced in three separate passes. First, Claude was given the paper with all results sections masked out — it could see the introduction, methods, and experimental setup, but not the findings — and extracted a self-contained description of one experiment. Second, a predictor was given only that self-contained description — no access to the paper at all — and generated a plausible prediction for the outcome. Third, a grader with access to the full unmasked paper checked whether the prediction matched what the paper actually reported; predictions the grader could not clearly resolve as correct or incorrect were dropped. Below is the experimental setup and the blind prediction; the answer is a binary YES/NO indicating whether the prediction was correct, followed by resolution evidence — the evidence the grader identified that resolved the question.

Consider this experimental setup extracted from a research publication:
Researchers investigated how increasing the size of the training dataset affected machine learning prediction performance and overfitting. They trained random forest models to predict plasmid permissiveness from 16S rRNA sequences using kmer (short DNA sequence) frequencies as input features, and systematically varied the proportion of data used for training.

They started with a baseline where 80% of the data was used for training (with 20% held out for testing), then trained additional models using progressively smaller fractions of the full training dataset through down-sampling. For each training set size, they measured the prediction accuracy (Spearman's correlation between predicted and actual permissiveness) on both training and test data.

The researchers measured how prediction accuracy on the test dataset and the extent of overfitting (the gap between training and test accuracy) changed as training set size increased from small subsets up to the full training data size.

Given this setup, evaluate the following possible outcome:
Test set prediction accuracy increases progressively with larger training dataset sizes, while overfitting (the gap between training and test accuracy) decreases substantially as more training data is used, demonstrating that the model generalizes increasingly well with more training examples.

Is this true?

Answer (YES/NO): NO